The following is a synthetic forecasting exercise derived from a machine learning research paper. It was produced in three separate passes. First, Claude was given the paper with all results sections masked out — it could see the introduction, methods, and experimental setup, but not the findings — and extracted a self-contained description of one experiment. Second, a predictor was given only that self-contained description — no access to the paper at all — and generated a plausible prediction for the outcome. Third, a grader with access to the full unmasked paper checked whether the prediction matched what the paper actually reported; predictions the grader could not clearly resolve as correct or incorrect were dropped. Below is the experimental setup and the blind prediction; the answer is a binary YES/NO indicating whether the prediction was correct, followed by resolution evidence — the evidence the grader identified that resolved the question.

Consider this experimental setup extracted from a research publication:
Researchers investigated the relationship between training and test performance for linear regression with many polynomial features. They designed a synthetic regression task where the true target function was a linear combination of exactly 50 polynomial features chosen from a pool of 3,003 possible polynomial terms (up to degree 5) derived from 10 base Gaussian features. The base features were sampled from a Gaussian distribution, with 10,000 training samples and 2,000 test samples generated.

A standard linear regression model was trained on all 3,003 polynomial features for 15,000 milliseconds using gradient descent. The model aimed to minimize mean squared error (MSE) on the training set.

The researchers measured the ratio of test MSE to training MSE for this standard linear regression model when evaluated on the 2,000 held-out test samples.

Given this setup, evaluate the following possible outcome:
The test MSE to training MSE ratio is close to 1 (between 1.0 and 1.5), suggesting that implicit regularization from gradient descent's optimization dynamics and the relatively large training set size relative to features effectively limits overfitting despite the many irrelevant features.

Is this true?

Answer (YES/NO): NO